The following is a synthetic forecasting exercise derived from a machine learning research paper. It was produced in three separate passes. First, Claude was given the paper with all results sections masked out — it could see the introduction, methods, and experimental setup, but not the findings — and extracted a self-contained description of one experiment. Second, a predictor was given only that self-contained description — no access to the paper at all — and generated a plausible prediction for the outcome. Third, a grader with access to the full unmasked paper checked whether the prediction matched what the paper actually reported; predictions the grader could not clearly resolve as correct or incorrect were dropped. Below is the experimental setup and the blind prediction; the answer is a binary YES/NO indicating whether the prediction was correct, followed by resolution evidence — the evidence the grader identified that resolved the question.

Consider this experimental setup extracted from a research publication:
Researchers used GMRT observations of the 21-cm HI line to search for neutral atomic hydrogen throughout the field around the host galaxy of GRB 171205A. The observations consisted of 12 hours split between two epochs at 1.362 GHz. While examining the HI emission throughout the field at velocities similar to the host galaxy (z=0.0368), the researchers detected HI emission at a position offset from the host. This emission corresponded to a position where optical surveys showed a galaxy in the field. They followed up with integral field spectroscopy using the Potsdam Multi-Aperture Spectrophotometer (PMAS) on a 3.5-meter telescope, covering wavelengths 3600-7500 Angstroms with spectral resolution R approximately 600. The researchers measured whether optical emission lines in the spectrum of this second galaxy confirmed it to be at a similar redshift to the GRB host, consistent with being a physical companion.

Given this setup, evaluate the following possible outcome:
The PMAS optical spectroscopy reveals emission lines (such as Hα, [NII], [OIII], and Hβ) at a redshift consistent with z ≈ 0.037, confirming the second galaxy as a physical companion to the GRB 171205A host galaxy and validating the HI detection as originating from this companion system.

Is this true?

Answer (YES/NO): YES